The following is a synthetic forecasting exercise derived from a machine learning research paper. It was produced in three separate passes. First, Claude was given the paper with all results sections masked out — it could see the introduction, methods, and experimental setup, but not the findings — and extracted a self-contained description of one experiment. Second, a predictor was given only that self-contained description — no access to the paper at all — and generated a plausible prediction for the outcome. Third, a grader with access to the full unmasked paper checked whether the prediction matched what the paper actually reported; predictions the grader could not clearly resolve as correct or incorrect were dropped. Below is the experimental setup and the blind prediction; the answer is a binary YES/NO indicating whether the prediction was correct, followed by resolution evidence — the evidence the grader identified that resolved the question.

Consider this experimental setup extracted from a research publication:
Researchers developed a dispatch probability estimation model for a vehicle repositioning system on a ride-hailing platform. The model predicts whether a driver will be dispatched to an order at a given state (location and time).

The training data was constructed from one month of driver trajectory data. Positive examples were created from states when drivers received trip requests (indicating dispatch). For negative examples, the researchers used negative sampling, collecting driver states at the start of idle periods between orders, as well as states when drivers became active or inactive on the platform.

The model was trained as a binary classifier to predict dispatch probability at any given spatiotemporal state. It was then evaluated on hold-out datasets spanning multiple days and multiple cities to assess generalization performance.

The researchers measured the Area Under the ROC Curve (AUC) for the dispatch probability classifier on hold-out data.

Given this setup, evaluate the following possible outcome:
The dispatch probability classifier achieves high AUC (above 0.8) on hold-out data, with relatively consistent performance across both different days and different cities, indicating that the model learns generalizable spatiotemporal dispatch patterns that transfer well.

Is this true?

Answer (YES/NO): YES